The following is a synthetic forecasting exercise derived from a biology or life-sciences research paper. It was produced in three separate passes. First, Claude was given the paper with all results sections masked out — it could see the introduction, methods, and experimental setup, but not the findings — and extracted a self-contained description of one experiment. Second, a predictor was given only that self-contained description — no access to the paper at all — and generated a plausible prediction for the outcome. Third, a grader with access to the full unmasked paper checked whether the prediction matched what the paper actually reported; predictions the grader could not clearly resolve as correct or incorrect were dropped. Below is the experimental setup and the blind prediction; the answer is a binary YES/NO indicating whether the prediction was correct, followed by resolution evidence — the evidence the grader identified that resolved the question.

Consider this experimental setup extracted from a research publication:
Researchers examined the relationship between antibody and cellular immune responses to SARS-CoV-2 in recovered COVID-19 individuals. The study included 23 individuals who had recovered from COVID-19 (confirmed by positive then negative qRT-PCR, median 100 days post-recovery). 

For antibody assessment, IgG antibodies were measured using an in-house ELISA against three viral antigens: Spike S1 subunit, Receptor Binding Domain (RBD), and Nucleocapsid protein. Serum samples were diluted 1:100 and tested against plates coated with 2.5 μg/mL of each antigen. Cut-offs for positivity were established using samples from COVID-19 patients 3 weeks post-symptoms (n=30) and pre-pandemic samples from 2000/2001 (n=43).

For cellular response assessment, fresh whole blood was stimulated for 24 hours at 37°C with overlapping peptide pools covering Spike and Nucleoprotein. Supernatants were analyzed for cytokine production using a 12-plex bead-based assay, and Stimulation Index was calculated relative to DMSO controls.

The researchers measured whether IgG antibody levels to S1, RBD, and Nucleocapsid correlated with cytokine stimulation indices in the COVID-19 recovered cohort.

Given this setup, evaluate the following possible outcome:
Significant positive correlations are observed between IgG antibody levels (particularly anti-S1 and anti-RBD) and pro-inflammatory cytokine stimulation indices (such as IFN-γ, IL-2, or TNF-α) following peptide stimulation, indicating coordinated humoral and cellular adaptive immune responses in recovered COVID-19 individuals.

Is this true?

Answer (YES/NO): YES